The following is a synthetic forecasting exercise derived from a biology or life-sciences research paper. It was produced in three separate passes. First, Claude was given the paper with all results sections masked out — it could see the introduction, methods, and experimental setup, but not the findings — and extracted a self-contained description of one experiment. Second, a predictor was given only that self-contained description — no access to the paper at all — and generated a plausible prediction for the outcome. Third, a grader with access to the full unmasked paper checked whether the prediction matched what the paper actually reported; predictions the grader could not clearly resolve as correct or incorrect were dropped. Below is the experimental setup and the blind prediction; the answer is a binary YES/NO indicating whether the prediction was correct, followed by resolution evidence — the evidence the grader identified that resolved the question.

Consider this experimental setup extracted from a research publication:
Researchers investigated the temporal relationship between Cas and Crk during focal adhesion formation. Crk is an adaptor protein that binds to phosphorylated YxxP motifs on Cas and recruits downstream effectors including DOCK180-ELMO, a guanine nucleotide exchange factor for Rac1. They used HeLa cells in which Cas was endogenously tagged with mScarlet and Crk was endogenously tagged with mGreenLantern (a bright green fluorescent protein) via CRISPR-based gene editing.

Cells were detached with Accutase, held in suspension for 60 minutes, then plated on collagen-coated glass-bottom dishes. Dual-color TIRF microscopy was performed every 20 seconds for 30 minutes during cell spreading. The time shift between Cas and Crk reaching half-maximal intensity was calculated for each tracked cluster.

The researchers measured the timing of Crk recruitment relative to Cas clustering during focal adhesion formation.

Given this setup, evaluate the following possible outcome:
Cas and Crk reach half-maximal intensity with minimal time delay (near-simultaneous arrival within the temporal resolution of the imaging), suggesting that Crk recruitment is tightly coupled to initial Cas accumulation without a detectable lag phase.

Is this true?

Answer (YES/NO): YES